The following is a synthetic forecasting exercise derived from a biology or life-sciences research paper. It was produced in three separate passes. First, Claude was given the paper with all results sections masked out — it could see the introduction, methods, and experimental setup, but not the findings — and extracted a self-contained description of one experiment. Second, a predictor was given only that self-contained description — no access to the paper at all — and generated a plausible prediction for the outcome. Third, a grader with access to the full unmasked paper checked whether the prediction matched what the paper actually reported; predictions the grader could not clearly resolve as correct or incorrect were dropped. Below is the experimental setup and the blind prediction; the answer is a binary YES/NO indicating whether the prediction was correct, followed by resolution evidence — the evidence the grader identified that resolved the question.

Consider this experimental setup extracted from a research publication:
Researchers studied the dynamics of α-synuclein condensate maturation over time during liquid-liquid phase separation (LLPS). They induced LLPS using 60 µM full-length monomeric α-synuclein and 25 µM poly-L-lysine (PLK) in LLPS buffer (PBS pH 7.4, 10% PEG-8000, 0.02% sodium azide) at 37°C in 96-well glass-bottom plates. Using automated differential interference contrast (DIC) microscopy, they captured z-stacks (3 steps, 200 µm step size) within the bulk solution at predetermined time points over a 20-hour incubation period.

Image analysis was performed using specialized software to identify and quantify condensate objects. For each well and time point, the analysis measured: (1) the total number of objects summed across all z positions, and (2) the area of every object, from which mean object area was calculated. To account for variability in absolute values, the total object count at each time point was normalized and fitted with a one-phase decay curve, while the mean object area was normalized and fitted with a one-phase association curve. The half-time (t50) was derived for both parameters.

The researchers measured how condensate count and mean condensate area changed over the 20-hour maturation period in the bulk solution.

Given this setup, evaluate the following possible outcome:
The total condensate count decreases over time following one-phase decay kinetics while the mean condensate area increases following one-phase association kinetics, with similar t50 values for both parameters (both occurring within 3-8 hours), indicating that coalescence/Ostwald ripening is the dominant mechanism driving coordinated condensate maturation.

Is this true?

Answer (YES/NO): NO